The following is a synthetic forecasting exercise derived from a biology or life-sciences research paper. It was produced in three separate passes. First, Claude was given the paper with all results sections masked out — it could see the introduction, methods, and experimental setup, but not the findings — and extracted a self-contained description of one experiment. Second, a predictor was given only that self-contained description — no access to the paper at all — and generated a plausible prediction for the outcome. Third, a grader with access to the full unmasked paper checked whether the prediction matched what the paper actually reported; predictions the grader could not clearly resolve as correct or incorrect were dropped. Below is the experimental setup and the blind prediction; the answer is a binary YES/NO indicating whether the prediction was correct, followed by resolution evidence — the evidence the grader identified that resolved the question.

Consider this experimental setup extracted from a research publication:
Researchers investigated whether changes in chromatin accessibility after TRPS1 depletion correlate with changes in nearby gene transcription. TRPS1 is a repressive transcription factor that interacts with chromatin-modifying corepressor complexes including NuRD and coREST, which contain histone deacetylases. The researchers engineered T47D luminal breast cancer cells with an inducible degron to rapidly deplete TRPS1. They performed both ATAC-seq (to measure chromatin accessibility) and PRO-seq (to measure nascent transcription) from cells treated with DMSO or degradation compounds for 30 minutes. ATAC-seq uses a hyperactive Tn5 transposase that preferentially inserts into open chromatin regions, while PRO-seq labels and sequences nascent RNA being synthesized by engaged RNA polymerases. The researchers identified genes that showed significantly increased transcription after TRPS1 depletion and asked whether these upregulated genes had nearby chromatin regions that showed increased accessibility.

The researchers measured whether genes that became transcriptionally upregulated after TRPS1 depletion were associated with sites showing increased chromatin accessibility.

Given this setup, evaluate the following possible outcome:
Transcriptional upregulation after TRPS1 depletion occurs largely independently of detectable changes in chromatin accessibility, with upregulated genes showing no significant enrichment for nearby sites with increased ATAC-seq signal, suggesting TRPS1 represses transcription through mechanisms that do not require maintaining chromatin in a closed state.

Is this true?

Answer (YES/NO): NO